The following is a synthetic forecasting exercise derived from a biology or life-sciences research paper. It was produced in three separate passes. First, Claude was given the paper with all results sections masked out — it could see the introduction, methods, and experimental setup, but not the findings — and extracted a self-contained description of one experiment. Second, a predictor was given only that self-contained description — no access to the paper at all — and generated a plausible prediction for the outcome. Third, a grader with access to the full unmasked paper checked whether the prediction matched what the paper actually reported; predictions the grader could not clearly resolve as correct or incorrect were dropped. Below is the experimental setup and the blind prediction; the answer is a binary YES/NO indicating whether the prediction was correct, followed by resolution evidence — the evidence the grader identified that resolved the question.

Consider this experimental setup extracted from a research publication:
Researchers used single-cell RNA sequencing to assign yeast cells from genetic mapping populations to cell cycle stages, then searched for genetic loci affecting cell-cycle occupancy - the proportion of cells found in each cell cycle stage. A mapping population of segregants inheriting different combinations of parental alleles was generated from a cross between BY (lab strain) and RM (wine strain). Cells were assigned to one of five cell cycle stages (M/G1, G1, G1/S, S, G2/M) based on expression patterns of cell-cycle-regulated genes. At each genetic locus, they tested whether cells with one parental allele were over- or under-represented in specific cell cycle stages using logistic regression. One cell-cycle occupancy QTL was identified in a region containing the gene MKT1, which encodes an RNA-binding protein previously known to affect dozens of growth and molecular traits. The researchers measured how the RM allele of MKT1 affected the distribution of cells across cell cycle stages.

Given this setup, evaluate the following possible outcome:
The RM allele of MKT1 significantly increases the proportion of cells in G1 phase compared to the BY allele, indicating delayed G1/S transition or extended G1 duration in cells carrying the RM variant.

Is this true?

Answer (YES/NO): YES